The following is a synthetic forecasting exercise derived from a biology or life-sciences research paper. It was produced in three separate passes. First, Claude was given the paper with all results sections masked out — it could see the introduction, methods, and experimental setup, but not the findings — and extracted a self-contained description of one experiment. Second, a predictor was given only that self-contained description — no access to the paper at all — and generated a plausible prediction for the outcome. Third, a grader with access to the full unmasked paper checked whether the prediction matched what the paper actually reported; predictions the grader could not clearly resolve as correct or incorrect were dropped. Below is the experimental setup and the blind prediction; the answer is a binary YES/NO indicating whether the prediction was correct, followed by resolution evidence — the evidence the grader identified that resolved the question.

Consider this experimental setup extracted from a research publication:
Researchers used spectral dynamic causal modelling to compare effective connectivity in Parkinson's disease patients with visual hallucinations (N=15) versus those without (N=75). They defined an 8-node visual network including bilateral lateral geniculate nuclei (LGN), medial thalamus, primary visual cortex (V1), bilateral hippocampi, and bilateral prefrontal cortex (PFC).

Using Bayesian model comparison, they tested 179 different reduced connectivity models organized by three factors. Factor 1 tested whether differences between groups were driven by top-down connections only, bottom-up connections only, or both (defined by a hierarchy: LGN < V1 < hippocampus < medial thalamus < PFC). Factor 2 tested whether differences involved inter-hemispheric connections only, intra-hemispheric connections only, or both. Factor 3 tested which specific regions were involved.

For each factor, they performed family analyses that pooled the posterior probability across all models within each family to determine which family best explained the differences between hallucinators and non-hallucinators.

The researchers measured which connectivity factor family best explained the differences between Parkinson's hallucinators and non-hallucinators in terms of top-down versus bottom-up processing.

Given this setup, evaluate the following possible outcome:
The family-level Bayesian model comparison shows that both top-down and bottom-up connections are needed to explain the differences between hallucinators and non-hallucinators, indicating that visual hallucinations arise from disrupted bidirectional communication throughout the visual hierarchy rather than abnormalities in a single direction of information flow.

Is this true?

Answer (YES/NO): YES